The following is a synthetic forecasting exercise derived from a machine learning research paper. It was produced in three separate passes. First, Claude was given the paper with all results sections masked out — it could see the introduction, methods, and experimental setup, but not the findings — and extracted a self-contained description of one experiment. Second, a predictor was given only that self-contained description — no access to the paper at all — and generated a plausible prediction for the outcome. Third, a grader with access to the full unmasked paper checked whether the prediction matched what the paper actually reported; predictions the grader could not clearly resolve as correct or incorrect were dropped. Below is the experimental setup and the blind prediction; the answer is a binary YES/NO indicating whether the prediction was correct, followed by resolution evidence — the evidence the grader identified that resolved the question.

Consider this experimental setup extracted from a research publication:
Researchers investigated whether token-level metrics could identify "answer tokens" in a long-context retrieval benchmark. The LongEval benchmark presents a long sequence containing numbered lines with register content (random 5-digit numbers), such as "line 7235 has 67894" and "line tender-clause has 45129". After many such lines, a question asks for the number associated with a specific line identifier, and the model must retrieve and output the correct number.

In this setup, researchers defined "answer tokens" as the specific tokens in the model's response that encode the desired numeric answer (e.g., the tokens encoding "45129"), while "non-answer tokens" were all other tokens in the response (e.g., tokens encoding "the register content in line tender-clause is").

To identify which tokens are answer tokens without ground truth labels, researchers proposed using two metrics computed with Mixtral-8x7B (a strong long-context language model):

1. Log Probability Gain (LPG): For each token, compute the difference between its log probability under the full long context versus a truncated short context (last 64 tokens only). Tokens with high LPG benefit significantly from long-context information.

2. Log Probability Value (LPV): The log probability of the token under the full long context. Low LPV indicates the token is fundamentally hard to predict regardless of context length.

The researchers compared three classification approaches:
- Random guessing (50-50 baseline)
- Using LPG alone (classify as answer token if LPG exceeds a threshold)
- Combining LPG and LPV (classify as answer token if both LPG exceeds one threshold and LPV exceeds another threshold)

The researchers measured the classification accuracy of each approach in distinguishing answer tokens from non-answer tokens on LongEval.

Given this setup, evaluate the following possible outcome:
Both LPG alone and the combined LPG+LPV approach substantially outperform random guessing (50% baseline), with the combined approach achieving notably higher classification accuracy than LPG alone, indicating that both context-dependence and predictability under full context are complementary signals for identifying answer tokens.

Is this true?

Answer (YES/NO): YES